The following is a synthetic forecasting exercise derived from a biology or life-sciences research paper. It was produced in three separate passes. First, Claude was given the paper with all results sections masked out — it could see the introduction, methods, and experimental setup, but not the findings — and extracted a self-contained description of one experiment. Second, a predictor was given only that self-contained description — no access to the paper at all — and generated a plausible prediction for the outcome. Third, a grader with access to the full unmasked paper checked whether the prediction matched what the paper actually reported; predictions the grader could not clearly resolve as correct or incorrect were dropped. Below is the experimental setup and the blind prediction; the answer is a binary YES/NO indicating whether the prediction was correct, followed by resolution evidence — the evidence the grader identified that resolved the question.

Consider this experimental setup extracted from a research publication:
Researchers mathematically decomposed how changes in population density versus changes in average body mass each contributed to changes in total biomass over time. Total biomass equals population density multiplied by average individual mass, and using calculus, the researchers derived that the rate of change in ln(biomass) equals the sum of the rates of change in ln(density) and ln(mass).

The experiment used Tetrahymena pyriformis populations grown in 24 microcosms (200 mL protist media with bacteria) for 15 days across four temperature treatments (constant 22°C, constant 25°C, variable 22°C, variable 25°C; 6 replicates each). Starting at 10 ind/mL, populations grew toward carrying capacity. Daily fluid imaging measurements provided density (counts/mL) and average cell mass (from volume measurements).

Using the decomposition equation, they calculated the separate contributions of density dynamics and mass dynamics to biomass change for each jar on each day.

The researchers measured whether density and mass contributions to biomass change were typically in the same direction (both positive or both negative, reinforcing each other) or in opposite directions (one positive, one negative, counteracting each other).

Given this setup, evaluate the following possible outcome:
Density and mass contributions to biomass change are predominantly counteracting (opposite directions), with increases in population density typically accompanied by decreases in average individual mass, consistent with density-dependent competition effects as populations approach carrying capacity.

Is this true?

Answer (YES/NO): YES